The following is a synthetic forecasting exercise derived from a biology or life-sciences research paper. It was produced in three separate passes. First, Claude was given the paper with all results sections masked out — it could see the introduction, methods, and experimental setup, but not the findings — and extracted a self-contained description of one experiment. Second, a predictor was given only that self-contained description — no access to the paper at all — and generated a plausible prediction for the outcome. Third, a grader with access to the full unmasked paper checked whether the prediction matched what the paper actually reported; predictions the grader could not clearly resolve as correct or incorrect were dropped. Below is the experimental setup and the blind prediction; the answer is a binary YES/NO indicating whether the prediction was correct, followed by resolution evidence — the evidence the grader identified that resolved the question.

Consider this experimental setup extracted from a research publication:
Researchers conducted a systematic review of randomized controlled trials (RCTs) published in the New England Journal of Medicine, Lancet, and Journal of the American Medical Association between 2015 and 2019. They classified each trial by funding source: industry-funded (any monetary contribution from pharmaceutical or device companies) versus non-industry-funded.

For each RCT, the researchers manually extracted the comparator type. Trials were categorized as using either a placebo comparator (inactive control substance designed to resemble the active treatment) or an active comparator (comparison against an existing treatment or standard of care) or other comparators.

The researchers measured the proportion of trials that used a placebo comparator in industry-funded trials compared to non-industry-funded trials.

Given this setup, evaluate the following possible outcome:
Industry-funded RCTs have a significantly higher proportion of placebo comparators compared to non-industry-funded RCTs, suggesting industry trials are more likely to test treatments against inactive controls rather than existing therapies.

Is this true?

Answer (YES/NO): YES